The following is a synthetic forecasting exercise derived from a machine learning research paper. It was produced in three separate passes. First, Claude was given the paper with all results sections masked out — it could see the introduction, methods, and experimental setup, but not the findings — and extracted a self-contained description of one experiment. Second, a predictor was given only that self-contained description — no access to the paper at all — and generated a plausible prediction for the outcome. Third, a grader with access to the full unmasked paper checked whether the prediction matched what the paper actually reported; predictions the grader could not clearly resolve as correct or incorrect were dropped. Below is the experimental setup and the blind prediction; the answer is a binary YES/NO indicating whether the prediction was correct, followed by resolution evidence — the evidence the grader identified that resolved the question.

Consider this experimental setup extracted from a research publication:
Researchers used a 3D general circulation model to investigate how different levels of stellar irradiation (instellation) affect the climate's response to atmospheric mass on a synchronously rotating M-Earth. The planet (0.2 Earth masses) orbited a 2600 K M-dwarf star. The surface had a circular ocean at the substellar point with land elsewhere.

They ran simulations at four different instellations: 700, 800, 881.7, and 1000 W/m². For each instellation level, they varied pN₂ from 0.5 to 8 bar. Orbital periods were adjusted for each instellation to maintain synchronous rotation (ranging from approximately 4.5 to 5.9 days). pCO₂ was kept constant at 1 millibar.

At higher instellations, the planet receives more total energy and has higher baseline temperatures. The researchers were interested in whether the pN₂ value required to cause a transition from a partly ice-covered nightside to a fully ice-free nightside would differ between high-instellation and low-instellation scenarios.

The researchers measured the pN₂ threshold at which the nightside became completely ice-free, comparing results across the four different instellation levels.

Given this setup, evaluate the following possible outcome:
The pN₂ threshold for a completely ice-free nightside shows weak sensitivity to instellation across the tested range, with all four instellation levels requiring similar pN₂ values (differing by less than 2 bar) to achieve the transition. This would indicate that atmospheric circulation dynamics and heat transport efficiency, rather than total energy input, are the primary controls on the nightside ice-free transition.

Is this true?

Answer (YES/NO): NO